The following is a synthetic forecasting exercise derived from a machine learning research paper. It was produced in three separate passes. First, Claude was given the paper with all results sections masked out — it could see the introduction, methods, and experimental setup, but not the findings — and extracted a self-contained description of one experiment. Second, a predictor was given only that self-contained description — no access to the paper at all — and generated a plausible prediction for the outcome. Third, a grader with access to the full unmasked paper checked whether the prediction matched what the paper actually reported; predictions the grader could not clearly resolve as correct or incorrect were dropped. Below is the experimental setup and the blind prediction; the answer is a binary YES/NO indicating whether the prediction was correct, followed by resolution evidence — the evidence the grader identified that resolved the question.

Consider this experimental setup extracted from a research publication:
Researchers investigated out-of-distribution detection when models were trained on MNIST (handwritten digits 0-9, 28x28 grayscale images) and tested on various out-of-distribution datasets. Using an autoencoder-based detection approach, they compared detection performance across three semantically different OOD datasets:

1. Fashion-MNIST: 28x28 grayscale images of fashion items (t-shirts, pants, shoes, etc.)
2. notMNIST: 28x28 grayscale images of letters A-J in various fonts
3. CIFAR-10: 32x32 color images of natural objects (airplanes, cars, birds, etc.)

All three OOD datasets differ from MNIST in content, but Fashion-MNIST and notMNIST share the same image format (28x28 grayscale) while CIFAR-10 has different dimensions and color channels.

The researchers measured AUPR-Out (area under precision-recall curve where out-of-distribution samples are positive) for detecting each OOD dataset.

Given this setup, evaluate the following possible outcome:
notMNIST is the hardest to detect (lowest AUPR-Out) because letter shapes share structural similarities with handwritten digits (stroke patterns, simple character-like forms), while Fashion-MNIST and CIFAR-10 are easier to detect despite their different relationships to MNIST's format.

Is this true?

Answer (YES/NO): NO